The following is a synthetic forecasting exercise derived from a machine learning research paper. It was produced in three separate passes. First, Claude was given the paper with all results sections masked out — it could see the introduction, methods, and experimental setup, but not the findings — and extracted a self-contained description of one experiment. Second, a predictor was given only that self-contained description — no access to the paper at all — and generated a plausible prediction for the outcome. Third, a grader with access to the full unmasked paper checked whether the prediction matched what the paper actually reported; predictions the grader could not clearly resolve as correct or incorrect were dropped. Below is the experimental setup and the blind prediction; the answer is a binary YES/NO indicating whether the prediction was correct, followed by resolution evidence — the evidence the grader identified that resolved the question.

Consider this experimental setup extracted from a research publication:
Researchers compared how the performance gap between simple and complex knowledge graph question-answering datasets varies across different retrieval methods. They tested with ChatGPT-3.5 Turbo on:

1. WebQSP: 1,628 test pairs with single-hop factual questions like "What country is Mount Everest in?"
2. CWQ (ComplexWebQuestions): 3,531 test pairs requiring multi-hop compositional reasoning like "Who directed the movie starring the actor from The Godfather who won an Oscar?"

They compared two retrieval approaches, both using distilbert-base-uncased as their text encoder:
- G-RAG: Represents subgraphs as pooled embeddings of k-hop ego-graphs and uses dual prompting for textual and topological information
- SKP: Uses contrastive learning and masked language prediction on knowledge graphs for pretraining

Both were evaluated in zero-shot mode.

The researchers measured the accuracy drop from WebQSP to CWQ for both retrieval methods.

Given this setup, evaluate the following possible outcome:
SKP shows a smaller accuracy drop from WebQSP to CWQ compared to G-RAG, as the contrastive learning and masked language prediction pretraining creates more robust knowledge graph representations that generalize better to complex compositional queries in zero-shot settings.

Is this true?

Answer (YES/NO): NO